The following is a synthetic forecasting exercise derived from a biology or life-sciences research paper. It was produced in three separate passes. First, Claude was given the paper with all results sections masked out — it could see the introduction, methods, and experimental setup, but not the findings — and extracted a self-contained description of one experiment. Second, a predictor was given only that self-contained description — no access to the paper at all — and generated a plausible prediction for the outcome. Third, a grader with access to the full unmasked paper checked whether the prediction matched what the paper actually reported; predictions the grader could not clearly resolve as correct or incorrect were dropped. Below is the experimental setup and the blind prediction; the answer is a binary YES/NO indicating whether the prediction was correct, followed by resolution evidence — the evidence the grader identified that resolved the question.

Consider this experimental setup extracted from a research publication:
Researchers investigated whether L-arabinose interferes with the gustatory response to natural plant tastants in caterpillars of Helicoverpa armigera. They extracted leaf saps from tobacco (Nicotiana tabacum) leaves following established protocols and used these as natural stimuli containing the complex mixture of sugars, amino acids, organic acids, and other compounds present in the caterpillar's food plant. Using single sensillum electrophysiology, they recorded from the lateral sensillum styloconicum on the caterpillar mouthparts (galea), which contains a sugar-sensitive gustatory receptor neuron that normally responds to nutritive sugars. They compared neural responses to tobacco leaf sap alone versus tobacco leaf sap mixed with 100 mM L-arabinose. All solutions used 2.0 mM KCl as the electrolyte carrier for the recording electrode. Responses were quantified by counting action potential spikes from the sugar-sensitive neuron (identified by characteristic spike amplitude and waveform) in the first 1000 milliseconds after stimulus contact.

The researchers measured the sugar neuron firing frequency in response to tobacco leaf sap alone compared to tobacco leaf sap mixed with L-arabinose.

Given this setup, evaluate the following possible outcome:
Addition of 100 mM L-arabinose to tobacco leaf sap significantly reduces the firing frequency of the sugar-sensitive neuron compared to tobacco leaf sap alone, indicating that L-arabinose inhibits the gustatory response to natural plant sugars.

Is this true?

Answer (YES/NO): YES